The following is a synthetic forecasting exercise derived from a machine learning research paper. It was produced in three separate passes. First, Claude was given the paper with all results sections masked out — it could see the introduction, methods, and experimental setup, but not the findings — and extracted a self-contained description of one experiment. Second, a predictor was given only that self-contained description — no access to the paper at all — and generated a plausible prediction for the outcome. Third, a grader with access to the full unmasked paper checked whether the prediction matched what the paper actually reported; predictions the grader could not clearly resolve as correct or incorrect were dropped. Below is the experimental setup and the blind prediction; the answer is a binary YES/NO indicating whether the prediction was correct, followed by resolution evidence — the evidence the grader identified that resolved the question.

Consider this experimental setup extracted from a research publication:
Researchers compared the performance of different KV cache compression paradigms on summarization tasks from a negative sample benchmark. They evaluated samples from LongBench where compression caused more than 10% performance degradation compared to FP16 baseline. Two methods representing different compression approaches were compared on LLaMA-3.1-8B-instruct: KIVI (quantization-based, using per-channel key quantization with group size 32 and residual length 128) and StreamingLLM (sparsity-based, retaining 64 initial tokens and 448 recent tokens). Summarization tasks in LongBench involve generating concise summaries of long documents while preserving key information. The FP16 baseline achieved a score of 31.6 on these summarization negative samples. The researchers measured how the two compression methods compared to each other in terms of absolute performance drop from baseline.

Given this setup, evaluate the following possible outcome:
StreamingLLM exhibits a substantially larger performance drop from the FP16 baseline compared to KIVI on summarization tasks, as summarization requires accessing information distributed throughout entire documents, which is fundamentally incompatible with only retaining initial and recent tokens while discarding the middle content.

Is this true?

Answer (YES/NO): NO